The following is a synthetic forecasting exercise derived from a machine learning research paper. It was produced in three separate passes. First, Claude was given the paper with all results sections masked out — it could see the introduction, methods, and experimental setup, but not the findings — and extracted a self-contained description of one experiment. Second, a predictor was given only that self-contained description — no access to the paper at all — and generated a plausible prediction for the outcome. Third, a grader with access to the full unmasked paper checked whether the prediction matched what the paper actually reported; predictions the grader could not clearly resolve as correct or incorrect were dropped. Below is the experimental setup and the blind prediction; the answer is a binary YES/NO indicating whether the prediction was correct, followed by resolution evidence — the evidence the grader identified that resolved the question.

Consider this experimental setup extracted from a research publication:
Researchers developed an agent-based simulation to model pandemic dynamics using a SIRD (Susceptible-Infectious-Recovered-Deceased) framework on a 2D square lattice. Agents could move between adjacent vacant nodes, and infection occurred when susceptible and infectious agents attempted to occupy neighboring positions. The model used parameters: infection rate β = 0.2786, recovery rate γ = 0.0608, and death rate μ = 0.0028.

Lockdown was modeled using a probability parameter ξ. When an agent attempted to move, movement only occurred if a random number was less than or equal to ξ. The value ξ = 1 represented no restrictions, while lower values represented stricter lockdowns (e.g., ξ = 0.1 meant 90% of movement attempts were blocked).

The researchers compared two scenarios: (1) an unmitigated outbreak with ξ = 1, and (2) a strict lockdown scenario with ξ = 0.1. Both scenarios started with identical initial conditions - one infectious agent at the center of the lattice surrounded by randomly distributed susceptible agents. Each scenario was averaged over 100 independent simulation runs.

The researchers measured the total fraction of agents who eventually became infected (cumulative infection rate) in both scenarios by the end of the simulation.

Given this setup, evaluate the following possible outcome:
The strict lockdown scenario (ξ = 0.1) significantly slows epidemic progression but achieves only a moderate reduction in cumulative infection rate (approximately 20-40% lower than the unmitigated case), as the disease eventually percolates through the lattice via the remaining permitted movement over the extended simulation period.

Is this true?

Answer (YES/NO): NO